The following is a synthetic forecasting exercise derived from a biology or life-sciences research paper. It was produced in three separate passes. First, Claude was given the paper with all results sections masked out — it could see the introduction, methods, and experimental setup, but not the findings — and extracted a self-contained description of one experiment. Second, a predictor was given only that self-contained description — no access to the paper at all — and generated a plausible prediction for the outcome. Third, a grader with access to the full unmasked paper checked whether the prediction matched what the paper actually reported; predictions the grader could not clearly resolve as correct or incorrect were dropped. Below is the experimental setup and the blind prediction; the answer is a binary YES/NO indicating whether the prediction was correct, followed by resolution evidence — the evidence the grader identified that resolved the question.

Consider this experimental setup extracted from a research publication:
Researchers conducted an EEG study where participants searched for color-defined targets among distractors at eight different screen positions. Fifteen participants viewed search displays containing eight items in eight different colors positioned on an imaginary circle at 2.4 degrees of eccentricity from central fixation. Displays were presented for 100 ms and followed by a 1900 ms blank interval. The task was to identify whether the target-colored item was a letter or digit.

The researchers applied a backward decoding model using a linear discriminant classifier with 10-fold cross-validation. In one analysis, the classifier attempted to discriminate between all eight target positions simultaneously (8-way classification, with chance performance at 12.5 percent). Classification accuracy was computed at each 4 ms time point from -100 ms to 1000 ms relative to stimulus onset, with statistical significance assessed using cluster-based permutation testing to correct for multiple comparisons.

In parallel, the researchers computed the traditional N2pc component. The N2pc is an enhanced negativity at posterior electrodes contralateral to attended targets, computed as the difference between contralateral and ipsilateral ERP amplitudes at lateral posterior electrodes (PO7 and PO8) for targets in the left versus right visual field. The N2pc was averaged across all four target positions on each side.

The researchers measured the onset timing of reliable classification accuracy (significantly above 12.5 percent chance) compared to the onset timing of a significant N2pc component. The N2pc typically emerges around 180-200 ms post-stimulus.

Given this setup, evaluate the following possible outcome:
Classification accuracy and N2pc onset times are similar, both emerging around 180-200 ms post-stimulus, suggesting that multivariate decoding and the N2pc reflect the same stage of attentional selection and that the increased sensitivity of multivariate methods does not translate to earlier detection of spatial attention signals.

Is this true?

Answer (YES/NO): YES